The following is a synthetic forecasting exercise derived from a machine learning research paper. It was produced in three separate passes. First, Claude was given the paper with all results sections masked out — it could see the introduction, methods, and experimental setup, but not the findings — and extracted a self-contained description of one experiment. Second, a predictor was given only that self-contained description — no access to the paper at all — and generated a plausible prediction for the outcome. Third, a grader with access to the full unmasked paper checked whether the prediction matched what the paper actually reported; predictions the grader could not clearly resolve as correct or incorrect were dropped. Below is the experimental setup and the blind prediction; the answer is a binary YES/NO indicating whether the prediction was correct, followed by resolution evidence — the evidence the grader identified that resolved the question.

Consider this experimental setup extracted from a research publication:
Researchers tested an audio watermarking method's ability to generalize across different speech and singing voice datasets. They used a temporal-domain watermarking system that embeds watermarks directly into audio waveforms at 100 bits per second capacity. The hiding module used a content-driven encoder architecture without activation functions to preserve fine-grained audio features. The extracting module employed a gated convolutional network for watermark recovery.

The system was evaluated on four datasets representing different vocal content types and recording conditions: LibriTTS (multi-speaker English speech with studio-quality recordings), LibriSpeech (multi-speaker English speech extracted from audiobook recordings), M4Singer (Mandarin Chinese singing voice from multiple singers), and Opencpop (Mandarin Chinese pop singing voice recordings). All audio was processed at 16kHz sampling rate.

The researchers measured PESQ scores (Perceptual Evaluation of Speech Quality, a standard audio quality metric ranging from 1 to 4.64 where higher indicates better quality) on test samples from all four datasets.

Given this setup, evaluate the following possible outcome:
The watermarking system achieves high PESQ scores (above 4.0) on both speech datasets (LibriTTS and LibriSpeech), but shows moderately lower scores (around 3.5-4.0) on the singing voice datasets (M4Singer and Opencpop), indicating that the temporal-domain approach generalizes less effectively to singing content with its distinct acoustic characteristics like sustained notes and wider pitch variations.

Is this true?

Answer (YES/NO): NO